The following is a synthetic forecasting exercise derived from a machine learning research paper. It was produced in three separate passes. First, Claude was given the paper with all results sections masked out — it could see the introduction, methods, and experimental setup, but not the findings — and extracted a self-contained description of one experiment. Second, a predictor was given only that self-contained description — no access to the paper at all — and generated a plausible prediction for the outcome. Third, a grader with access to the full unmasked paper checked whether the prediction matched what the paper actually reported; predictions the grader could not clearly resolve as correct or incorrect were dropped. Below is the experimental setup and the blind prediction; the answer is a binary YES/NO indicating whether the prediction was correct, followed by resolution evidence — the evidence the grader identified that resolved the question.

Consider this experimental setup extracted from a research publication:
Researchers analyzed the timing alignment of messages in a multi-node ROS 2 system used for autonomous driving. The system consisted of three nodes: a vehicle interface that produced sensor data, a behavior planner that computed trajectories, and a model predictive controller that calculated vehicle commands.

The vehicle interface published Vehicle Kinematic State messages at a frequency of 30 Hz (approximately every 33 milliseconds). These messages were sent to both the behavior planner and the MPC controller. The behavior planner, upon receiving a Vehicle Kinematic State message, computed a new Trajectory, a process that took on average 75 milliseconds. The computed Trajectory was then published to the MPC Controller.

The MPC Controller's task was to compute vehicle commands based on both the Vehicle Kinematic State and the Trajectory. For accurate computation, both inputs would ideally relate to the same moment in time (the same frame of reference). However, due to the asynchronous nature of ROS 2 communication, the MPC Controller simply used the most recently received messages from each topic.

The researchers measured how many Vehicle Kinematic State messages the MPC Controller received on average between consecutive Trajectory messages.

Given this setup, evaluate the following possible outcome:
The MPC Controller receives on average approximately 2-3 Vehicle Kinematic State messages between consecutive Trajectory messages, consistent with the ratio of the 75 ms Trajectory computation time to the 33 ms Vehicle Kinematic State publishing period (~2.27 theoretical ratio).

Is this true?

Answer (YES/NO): YES